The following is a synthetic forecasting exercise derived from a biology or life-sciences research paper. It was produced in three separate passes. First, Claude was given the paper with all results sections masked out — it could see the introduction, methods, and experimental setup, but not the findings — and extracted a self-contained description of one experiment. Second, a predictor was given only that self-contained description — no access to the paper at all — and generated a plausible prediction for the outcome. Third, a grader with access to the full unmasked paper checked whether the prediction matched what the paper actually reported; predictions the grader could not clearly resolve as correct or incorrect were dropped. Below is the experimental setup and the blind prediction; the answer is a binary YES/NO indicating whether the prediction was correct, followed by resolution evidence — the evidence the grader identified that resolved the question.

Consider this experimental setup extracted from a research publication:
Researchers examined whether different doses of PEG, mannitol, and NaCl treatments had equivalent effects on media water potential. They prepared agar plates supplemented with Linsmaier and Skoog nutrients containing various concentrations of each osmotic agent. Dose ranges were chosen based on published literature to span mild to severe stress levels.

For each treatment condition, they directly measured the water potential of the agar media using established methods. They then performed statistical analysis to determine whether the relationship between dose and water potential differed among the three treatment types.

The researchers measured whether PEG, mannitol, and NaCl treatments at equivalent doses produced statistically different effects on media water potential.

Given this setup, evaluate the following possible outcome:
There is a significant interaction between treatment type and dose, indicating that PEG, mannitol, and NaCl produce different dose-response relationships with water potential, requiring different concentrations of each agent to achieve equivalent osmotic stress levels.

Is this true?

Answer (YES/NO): NO